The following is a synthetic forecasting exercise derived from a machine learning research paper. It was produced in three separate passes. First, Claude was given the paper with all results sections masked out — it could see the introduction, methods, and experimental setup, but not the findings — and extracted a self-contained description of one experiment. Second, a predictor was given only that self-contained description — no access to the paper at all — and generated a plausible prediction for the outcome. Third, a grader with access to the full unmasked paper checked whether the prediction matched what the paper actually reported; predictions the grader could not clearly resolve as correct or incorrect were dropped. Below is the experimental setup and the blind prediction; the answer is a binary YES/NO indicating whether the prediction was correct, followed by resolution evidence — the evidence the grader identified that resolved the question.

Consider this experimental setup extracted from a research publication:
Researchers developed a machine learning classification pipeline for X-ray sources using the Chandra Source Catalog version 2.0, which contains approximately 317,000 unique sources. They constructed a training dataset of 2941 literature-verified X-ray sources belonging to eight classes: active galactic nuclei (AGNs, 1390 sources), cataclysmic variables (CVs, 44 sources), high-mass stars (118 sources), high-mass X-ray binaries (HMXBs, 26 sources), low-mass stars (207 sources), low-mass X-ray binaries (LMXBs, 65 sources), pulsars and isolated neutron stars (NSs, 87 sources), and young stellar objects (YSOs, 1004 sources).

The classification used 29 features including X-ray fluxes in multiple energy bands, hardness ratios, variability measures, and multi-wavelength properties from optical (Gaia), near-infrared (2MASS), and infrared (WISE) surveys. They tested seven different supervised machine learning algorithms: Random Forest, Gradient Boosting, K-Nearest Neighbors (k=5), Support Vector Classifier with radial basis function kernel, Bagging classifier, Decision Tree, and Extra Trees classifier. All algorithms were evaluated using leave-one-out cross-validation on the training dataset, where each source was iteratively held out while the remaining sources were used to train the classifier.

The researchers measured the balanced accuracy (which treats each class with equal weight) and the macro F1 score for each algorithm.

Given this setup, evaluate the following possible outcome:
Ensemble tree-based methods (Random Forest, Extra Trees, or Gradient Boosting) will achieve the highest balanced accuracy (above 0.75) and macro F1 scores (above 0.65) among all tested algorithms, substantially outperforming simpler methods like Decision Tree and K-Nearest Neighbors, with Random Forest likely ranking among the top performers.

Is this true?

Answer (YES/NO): NO